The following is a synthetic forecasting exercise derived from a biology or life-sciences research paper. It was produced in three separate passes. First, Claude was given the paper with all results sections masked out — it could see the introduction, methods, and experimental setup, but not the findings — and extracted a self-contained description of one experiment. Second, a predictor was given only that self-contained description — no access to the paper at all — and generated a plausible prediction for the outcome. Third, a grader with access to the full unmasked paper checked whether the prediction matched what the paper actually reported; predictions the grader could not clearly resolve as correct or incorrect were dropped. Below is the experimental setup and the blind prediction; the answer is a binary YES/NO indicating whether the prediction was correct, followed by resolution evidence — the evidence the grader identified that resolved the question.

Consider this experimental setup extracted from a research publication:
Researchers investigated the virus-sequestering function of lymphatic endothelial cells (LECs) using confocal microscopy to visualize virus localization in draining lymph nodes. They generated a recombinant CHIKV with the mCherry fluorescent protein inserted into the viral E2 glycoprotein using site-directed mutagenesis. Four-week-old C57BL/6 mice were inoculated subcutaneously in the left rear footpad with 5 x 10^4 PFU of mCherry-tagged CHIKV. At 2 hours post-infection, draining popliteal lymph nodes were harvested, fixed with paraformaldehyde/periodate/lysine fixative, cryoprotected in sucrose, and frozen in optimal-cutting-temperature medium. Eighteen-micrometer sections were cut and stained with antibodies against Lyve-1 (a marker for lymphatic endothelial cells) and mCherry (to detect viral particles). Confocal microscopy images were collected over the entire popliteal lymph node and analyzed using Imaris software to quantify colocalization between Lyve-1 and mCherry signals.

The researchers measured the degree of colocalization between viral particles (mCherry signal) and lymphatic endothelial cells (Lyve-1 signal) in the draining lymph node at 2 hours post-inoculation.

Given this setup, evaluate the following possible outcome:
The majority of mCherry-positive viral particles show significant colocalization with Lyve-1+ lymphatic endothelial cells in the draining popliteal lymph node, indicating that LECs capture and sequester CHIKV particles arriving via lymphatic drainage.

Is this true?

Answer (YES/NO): YES